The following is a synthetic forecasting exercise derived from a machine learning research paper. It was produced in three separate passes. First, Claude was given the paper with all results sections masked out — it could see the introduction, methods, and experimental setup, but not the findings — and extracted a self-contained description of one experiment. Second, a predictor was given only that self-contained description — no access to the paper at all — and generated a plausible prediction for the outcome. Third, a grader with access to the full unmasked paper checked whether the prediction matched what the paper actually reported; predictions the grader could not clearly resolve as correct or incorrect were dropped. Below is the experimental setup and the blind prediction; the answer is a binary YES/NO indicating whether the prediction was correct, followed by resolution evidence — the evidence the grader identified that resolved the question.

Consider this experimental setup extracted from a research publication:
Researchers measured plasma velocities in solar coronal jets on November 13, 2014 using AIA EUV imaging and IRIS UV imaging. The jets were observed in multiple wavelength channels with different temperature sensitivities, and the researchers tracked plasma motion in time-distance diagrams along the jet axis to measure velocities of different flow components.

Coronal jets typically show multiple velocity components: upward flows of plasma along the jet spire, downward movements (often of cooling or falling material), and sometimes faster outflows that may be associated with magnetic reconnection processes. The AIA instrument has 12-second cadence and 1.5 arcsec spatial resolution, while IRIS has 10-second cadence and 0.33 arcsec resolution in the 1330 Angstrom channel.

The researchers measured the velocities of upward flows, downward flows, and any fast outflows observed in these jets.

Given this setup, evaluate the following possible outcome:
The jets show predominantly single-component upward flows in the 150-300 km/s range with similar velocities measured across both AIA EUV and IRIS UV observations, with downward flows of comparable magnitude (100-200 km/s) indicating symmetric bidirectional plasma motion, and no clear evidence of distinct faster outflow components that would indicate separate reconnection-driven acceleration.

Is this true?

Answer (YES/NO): NO